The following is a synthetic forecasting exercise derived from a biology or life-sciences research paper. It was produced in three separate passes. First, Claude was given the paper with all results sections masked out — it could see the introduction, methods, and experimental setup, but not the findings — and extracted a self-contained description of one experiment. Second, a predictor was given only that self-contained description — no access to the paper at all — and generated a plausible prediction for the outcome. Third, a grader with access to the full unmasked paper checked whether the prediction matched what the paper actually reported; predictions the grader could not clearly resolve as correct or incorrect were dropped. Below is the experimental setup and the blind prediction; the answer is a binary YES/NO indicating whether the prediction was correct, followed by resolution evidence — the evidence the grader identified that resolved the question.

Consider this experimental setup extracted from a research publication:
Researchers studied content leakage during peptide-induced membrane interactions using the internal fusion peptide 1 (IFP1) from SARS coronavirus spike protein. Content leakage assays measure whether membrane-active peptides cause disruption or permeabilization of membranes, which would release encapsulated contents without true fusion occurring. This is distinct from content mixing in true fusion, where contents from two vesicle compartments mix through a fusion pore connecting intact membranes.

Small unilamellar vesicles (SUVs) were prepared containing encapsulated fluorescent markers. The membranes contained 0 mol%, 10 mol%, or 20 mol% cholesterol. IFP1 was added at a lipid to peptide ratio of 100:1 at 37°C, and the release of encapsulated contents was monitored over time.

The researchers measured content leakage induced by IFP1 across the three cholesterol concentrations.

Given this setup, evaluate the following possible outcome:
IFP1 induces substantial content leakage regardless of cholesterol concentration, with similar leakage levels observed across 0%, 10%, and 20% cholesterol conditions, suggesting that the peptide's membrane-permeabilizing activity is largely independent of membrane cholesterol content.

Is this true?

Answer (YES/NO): NO